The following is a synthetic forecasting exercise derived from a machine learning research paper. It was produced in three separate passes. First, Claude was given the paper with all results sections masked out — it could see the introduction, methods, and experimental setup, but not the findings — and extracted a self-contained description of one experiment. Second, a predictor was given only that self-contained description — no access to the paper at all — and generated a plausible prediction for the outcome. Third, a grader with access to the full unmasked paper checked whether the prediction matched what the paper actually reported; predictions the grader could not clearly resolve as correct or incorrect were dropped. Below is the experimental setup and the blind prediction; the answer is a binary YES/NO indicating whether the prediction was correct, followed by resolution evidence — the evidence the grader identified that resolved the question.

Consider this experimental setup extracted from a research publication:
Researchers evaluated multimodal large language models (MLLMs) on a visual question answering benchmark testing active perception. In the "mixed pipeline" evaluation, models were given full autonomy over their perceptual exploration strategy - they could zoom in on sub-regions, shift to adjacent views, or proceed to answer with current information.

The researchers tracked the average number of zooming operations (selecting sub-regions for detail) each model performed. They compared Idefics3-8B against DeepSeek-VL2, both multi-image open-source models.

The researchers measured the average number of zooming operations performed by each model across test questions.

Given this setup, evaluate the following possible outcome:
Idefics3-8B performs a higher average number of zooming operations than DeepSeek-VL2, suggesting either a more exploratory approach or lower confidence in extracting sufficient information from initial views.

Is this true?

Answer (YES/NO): NO